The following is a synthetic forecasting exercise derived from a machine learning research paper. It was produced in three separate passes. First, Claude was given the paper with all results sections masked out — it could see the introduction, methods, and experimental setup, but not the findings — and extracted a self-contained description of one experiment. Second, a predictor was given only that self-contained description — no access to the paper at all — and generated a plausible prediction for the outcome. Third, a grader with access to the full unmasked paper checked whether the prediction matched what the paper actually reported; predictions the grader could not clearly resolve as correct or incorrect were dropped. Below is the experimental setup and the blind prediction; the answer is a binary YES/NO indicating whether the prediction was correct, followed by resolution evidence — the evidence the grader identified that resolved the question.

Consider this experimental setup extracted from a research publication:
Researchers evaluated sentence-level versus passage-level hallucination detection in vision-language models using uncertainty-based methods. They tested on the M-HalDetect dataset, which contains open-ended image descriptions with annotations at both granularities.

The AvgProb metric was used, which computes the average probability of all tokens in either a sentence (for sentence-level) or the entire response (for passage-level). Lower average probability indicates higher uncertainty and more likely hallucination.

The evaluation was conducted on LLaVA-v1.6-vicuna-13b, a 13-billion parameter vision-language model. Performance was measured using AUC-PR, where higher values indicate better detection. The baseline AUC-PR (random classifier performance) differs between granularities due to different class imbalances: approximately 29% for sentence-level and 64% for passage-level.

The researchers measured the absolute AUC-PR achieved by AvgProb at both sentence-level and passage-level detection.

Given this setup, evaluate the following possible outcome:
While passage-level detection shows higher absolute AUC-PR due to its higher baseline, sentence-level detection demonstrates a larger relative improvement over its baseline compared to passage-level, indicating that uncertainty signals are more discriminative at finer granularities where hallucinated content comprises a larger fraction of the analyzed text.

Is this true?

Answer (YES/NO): YES